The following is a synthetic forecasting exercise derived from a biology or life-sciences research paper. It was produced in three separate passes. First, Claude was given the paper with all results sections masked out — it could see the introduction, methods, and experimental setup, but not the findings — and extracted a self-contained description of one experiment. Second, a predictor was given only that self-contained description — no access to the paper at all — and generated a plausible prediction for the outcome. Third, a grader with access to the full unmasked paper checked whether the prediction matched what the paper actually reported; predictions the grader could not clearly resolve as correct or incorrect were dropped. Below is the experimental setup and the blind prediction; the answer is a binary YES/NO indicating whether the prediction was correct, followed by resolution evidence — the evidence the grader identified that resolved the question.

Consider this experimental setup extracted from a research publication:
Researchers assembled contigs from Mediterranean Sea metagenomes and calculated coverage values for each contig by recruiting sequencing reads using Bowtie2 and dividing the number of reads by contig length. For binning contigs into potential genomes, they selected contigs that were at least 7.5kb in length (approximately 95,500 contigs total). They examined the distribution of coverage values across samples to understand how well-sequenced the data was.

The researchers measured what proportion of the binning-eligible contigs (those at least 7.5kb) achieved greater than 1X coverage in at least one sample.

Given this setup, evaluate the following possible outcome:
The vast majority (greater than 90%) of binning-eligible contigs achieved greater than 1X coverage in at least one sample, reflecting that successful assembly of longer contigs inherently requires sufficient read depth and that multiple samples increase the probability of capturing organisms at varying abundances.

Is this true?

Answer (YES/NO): NO